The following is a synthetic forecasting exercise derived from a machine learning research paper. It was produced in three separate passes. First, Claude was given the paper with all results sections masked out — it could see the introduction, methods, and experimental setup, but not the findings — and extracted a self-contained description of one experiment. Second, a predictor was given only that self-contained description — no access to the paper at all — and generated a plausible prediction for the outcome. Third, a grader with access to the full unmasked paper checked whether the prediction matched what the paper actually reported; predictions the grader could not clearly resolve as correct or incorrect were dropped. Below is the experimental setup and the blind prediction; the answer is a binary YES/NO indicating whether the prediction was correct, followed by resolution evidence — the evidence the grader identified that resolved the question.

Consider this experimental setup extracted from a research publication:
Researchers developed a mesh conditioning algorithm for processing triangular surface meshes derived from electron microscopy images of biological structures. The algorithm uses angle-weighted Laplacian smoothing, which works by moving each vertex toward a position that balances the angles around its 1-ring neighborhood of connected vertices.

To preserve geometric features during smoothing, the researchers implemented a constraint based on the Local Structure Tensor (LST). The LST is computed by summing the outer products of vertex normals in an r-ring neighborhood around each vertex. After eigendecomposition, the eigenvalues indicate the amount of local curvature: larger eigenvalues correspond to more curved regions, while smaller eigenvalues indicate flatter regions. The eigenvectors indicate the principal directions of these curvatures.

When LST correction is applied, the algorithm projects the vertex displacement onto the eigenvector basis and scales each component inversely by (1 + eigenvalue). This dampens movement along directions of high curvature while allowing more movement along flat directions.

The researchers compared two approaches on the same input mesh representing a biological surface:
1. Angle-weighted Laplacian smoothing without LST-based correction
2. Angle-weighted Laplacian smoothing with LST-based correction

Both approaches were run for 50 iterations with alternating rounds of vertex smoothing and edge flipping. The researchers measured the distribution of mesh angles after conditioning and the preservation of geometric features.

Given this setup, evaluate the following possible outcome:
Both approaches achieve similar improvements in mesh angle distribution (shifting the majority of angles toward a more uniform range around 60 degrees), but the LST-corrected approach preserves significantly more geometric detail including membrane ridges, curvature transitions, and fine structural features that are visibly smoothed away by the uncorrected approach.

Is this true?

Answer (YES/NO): NO